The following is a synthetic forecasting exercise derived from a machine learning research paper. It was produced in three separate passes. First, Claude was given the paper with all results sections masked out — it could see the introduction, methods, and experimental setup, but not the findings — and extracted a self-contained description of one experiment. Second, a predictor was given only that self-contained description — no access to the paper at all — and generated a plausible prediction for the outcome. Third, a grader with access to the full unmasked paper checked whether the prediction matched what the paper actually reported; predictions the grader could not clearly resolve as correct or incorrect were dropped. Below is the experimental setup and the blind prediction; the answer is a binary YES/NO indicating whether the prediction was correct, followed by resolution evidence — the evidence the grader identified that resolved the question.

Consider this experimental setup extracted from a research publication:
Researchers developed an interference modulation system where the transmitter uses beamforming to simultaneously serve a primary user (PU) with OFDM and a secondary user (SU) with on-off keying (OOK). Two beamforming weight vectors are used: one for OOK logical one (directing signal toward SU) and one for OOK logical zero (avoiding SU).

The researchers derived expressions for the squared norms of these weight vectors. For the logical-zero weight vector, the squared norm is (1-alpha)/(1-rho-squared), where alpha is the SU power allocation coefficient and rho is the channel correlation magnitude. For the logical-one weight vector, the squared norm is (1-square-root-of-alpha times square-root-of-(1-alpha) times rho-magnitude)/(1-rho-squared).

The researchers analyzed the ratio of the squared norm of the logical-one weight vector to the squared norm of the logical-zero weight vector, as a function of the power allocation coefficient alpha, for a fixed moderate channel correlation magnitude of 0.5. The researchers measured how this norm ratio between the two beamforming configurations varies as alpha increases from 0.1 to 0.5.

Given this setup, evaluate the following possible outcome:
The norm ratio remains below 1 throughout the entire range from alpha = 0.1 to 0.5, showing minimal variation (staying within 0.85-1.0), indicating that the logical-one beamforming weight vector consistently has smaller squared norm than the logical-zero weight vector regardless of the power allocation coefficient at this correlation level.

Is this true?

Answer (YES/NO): NO